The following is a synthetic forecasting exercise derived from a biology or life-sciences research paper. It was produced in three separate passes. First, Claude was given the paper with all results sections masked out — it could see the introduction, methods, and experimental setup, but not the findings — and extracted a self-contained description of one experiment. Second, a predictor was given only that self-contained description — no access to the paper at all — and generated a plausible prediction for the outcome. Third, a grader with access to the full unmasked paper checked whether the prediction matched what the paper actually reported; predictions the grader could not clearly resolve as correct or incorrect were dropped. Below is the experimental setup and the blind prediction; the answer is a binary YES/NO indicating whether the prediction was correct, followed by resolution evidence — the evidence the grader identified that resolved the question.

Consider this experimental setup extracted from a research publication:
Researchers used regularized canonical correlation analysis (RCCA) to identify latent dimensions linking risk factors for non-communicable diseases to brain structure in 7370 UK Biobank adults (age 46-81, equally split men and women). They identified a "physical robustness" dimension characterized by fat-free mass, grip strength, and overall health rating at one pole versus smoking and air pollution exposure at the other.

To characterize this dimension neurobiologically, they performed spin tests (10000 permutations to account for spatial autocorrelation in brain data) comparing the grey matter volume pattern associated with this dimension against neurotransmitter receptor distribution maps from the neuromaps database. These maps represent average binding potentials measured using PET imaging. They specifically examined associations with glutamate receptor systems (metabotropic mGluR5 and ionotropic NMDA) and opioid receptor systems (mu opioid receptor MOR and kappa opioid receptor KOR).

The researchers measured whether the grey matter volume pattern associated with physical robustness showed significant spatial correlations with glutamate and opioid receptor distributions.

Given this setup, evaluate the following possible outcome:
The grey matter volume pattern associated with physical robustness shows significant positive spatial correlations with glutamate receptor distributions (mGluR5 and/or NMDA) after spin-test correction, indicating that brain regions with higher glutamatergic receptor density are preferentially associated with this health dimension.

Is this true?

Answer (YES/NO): YES